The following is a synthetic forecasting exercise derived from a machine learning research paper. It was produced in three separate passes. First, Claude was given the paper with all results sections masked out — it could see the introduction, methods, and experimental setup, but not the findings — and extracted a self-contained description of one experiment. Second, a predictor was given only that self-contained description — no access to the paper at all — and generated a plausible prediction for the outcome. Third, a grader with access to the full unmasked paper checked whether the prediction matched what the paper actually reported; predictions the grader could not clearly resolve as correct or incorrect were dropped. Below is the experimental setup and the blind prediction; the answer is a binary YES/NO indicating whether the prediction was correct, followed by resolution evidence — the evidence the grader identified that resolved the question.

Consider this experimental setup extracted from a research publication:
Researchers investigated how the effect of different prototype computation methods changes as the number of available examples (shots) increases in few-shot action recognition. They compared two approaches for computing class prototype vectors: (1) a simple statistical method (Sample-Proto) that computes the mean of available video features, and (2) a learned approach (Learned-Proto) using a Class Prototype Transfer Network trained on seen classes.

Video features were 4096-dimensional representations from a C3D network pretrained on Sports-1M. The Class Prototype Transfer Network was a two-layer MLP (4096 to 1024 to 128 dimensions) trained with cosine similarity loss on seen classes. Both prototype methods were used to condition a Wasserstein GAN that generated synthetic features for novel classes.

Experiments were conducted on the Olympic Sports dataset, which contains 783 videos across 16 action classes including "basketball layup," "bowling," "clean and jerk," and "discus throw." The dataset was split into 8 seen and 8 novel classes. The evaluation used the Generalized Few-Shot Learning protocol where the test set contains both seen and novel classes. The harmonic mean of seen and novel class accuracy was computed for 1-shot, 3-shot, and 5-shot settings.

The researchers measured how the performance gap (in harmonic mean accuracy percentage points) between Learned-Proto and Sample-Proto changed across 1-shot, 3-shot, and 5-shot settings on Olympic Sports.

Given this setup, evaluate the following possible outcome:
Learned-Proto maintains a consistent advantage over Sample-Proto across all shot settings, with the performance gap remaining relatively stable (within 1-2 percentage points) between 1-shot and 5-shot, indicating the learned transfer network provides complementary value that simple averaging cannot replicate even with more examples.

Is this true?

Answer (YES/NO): YES